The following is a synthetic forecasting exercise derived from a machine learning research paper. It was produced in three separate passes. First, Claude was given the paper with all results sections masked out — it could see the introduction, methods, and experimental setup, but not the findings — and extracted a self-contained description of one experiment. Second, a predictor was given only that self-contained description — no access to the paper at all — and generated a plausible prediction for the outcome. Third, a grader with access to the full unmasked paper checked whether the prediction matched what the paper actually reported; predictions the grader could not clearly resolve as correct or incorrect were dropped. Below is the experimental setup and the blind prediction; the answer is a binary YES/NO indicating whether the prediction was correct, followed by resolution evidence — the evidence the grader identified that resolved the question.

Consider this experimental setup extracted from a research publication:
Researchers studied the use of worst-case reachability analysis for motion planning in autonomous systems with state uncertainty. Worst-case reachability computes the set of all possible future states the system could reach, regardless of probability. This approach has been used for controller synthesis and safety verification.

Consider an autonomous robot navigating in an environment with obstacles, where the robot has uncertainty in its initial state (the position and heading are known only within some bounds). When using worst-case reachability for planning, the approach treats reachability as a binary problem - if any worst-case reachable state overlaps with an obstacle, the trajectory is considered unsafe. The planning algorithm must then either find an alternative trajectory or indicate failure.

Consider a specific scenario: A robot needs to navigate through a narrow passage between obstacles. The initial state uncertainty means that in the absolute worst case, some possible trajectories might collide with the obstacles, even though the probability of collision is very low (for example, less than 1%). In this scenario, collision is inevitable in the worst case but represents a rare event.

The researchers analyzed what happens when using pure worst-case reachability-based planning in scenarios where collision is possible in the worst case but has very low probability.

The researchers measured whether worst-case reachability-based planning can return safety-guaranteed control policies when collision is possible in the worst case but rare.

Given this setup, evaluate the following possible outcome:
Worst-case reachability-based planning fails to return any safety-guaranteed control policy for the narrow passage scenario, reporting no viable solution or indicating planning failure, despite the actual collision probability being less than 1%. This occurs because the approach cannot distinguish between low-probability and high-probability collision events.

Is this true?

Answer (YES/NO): YES